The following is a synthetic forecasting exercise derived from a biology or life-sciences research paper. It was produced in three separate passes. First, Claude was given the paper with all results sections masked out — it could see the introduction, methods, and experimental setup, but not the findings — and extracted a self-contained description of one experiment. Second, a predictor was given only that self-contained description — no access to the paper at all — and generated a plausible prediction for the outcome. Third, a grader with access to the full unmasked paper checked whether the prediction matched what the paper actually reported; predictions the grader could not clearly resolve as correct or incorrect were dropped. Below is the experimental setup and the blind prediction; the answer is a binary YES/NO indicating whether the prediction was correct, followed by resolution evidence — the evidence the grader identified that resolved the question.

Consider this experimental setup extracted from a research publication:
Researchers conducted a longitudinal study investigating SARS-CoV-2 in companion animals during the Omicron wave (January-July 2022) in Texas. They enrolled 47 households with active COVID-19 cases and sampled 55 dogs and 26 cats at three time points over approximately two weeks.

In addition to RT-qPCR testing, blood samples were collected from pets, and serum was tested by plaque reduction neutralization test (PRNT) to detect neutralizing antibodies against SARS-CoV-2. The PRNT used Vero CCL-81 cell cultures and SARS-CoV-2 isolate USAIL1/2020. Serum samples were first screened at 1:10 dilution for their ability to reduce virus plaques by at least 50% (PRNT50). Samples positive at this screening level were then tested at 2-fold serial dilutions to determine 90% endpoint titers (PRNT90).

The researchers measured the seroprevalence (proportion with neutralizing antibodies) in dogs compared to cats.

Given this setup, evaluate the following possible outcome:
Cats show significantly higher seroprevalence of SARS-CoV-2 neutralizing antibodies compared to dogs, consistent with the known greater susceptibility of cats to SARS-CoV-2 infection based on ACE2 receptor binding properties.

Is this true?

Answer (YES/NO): NO